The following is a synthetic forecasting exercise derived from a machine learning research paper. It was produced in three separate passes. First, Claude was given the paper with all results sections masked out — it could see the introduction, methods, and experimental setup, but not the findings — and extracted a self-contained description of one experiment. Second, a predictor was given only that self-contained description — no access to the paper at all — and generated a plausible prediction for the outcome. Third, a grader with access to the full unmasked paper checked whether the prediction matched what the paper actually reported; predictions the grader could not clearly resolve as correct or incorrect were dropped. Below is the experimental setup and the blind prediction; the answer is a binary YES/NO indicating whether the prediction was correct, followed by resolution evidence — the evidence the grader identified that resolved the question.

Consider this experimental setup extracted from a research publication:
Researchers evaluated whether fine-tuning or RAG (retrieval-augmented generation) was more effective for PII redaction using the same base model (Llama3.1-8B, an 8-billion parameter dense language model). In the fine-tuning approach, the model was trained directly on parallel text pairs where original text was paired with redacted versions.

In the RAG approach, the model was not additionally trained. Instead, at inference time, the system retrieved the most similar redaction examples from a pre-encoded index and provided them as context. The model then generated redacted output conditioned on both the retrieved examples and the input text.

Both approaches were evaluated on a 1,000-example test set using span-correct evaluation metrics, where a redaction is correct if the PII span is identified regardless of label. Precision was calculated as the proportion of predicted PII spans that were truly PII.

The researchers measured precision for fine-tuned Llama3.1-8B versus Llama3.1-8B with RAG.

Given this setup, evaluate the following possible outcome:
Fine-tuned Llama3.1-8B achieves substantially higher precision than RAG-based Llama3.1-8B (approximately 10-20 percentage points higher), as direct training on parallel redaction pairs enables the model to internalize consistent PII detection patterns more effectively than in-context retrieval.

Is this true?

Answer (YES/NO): NO